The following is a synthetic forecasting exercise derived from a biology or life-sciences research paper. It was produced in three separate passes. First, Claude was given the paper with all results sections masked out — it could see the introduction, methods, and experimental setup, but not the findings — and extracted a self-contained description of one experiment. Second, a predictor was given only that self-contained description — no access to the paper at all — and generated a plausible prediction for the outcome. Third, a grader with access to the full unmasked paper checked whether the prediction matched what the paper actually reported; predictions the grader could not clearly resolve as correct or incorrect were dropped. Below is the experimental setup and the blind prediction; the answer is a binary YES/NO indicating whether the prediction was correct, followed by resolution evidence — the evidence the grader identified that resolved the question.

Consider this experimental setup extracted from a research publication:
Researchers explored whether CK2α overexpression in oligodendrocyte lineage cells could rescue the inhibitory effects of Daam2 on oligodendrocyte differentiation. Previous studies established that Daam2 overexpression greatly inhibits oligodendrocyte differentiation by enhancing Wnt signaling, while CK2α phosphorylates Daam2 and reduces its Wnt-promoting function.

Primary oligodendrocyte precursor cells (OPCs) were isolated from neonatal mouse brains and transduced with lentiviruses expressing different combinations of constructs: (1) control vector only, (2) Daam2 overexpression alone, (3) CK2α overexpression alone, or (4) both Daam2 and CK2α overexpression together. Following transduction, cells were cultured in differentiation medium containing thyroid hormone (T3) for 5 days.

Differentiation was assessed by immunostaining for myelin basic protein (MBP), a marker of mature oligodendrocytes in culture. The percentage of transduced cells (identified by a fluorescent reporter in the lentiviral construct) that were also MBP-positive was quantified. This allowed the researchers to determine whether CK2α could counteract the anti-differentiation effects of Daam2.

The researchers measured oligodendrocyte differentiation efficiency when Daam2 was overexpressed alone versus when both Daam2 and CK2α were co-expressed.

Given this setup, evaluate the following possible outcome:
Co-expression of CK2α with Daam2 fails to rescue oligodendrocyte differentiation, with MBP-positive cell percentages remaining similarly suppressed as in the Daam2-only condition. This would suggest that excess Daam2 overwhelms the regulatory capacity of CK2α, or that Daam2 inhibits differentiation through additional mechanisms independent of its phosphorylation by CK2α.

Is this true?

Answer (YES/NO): NO